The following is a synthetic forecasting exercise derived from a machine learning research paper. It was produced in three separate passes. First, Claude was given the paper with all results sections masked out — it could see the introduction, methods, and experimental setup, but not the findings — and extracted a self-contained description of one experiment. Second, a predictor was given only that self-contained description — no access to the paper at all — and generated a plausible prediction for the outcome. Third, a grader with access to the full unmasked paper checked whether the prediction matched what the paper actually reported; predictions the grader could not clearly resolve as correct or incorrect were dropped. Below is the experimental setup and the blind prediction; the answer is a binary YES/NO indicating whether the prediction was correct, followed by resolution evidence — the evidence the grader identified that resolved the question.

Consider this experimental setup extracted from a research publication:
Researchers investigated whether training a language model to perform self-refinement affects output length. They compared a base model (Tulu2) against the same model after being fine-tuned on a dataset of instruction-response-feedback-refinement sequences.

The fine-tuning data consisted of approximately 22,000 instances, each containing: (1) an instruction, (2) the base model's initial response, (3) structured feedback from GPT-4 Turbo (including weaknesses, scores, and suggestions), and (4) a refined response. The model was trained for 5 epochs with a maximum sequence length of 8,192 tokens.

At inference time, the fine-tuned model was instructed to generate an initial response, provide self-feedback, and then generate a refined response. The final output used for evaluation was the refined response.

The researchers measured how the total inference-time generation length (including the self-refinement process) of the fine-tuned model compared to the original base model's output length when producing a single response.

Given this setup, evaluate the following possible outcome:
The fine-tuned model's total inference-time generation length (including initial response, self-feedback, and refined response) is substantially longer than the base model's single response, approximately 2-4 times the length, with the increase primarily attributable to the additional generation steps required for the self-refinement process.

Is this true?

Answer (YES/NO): YES